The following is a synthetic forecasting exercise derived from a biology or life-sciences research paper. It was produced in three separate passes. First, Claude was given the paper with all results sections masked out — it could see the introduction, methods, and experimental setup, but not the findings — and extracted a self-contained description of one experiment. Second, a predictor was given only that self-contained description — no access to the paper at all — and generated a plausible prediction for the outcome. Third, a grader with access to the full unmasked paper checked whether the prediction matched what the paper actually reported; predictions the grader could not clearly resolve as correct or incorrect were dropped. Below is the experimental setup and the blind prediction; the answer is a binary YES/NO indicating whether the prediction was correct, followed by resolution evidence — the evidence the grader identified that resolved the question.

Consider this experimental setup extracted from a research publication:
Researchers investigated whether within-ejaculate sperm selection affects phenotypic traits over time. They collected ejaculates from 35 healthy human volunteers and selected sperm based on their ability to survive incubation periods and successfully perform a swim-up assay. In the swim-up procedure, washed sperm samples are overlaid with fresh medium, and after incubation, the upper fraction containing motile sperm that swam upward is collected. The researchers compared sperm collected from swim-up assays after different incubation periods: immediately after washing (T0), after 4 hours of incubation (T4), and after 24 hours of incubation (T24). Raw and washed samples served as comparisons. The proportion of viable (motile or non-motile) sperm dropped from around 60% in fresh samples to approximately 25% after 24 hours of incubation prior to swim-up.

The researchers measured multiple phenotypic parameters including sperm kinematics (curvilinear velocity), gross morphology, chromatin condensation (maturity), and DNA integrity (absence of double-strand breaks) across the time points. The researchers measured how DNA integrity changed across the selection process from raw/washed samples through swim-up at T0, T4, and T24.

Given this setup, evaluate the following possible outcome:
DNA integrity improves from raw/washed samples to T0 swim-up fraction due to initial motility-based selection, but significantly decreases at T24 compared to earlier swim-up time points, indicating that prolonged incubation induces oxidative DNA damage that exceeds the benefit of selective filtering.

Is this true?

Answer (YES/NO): YES